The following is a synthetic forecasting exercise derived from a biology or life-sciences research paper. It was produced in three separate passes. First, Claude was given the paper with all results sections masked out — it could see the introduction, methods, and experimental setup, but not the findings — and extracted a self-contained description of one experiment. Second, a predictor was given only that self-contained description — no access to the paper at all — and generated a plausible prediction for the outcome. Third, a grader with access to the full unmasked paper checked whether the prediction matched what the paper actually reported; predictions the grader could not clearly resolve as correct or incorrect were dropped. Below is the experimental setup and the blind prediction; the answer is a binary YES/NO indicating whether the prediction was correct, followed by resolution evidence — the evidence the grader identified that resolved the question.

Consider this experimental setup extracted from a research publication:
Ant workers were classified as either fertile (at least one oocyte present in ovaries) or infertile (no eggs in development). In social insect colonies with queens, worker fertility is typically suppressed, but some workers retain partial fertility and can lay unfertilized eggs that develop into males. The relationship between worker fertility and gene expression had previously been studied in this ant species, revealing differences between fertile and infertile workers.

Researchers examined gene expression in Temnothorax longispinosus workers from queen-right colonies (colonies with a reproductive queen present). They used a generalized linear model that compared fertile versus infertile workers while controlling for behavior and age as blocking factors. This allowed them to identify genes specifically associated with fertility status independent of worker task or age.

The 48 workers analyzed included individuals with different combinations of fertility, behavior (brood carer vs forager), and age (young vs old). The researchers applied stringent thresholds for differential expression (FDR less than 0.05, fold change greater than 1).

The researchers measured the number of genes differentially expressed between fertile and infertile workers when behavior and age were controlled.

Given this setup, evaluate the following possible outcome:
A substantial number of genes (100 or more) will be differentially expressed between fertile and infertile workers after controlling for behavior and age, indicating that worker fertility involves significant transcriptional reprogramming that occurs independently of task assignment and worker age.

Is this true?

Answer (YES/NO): NO